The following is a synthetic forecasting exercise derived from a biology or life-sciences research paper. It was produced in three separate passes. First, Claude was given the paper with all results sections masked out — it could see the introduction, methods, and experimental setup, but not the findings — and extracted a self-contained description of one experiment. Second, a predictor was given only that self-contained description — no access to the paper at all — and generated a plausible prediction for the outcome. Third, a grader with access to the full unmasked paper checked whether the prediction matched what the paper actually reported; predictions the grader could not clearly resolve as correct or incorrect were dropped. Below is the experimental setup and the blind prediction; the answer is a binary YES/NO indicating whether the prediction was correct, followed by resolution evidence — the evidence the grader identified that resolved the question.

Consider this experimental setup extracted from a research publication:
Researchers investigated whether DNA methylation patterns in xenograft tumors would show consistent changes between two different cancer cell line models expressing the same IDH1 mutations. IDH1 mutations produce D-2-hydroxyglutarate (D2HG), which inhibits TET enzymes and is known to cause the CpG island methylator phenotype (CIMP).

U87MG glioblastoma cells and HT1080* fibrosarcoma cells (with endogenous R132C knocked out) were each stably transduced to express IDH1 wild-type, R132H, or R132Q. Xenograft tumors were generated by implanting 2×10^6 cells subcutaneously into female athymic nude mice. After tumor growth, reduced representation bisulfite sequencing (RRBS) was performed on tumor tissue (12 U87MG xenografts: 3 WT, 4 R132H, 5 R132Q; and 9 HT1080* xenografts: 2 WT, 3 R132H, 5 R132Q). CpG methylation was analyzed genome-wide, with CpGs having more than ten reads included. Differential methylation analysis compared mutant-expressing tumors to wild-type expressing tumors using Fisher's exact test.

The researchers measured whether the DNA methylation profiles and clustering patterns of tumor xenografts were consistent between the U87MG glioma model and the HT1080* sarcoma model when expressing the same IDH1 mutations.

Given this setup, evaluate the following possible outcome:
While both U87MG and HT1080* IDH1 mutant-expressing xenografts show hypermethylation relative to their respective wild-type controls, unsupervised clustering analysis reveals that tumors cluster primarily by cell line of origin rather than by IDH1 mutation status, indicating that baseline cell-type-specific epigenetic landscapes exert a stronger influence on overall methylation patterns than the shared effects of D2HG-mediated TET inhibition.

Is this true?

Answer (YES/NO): NO